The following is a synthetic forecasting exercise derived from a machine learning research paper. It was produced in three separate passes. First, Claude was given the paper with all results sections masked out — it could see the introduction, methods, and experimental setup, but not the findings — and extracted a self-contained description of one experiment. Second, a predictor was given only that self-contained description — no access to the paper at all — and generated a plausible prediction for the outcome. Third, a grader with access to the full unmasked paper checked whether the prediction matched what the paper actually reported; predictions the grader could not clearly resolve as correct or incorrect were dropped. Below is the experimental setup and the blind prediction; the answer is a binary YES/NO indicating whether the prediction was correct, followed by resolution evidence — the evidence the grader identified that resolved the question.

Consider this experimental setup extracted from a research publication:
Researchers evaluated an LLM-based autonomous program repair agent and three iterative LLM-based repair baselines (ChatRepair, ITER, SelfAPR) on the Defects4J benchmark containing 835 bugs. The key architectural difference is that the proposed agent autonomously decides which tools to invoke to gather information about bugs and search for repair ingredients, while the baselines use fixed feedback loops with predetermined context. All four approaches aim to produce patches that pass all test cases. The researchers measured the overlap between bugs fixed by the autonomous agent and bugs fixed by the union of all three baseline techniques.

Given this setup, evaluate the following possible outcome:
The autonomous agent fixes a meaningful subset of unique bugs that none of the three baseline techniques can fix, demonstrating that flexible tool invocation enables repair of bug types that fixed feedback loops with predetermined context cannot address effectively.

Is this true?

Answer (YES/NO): YES